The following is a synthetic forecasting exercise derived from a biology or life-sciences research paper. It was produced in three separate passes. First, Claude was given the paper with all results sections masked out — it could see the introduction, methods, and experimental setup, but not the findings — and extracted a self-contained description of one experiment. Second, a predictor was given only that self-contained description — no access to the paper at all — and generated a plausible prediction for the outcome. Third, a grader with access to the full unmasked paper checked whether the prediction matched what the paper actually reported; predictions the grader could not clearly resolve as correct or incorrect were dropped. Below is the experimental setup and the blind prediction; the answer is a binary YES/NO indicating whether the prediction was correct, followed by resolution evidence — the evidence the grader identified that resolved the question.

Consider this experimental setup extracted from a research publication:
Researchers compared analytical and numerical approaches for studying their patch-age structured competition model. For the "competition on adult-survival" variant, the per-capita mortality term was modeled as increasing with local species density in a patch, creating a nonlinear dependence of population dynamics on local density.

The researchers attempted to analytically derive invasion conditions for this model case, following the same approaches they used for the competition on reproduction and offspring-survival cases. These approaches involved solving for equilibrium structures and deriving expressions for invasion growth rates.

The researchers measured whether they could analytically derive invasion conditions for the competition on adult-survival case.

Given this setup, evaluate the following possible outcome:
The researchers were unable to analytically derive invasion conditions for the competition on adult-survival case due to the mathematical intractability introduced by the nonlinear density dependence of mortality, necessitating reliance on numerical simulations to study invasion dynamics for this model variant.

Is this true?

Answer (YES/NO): YES